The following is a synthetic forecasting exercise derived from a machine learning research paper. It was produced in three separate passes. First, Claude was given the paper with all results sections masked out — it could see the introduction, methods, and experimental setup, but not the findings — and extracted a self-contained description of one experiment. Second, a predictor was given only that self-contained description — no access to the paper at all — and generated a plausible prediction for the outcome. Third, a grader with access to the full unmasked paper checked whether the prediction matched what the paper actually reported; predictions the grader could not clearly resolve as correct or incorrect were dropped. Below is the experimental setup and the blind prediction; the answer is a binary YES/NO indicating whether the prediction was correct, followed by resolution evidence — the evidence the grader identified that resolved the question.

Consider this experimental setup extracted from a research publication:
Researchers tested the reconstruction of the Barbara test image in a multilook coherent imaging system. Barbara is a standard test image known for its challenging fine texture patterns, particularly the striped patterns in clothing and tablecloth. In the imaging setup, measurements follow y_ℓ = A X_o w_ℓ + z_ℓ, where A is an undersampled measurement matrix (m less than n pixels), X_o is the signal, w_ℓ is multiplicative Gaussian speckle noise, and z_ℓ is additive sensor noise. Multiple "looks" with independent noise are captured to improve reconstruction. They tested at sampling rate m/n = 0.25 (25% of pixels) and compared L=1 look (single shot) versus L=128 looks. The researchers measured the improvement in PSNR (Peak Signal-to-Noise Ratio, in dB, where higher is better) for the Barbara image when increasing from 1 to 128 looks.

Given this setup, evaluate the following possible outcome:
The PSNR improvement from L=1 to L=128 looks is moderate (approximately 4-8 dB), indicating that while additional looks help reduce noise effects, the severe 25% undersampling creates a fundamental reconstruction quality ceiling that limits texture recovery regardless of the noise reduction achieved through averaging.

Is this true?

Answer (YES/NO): NO